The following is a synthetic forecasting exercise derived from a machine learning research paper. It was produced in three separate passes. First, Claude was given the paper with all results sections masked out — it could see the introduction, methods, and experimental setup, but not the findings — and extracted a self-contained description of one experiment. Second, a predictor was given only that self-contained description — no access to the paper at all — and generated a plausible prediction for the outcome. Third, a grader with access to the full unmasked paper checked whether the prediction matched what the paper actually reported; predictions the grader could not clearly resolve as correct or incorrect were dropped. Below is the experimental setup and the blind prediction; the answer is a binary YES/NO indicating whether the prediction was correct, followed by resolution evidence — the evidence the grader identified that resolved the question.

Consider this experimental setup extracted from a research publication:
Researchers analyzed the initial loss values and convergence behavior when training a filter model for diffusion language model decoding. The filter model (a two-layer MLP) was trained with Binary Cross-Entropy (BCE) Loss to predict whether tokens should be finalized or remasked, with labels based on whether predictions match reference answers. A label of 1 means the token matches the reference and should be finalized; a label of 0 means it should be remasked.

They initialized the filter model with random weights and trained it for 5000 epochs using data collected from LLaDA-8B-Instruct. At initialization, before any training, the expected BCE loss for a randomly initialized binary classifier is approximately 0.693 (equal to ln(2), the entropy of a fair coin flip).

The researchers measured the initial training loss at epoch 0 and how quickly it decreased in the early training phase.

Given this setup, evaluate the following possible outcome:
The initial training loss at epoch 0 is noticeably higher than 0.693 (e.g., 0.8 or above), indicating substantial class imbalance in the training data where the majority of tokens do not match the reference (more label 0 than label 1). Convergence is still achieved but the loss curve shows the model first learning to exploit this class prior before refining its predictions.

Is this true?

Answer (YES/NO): NO